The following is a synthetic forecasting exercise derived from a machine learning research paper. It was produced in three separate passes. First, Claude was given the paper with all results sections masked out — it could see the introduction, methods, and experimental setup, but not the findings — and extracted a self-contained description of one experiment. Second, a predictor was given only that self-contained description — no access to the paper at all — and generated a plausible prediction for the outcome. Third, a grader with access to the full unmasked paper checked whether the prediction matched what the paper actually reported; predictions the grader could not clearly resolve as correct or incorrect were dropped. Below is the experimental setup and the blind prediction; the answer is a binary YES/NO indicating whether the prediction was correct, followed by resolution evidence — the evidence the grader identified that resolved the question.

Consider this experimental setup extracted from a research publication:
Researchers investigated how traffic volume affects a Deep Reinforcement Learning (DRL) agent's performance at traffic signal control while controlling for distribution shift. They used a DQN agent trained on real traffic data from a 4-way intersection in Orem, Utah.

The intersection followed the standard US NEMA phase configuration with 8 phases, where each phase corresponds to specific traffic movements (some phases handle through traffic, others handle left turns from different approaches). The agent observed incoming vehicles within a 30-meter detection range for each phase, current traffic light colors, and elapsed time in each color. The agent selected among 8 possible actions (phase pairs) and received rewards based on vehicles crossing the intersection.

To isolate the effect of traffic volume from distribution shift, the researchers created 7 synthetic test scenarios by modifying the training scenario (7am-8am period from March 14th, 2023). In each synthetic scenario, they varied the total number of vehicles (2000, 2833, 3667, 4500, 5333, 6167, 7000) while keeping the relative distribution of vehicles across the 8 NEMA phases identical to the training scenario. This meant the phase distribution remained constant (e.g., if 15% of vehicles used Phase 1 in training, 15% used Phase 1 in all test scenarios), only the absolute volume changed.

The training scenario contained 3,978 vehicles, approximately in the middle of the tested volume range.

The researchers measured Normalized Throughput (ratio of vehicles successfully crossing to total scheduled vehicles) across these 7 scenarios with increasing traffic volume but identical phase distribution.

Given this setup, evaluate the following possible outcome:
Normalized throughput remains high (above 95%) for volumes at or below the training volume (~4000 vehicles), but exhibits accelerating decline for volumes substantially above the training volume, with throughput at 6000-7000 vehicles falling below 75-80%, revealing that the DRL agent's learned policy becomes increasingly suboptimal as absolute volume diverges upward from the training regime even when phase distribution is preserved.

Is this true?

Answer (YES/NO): NO